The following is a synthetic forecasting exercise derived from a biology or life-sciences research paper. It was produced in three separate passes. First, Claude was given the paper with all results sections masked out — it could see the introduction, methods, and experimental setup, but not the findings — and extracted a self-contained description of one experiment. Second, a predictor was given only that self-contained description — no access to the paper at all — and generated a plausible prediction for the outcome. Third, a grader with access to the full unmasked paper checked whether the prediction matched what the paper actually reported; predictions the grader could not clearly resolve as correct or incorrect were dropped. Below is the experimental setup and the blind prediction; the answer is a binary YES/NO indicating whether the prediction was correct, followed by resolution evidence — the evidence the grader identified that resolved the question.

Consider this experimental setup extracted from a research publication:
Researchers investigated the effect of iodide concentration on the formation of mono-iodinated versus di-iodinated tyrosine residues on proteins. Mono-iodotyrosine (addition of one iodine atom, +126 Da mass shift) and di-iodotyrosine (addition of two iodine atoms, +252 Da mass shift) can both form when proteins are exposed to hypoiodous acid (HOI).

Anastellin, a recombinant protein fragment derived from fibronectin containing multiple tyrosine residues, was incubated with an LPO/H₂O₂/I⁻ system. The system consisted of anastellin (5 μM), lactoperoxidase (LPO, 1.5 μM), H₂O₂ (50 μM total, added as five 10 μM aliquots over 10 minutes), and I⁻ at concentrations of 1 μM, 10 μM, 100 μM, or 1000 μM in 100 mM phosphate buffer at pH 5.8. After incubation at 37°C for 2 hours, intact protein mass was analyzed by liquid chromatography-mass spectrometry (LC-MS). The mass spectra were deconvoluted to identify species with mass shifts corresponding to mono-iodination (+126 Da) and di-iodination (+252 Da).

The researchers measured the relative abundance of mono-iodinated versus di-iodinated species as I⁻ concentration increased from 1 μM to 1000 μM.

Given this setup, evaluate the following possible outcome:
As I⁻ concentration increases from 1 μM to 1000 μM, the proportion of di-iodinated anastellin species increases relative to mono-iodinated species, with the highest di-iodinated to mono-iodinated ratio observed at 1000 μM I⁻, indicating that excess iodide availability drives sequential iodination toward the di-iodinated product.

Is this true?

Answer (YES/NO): YES